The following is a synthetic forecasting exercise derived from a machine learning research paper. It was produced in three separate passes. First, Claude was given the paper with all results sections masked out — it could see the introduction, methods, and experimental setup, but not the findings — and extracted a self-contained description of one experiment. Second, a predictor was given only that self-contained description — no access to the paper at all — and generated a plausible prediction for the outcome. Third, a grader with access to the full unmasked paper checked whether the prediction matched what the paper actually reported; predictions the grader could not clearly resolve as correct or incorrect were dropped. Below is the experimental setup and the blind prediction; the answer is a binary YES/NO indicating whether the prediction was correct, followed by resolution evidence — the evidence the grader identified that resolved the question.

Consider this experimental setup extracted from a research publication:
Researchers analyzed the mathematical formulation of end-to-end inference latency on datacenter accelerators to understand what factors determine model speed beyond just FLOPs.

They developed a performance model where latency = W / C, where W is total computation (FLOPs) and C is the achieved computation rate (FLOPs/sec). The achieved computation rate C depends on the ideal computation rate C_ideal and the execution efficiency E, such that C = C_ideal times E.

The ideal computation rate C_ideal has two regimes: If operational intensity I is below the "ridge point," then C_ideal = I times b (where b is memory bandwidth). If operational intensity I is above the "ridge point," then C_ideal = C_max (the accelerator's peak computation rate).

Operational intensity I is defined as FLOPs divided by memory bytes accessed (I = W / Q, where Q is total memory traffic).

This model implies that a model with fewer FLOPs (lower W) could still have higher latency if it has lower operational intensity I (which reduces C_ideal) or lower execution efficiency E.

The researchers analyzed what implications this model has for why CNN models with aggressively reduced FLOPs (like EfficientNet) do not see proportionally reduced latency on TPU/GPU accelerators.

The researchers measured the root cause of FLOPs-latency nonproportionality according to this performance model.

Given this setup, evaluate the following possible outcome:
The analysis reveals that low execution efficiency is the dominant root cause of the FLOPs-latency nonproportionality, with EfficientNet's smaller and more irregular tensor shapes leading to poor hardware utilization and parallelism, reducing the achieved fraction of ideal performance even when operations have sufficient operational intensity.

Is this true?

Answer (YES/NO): NO